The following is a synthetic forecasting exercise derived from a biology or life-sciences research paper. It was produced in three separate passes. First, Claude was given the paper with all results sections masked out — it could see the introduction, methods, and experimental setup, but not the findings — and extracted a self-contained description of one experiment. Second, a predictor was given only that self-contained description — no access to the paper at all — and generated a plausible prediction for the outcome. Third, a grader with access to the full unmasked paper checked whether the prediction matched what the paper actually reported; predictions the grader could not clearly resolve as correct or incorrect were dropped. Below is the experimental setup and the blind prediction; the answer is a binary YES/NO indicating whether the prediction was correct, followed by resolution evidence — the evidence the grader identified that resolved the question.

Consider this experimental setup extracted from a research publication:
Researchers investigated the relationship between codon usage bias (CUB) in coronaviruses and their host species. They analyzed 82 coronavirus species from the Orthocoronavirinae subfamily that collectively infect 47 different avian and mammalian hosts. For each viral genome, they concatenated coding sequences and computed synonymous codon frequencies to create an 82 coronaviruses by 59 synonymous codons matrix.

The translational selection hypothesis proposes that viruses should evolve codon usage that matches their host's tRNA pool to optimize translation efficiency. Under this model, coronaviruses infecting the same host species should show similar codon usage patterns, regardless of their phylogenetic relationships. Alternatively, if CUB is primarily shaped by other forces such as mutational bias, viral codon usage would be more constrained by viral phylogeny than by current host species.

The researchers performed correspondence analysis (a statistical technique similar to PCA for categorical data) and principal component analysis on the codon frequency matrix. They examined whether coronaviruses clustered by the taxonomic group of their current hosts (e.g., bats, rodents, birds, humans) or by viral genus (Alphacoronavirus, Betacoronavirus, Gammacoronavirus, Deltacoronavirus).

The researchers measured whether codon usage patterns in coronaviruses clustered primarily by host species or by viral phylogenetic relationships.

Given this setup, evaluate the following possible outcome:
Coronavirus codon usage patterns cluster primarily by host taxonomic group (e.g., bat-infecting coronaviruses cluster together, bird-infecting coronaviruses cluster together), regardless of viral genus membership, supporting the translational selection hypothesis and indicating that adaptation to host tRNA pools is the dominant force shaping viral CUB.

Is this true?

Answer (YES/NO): NO